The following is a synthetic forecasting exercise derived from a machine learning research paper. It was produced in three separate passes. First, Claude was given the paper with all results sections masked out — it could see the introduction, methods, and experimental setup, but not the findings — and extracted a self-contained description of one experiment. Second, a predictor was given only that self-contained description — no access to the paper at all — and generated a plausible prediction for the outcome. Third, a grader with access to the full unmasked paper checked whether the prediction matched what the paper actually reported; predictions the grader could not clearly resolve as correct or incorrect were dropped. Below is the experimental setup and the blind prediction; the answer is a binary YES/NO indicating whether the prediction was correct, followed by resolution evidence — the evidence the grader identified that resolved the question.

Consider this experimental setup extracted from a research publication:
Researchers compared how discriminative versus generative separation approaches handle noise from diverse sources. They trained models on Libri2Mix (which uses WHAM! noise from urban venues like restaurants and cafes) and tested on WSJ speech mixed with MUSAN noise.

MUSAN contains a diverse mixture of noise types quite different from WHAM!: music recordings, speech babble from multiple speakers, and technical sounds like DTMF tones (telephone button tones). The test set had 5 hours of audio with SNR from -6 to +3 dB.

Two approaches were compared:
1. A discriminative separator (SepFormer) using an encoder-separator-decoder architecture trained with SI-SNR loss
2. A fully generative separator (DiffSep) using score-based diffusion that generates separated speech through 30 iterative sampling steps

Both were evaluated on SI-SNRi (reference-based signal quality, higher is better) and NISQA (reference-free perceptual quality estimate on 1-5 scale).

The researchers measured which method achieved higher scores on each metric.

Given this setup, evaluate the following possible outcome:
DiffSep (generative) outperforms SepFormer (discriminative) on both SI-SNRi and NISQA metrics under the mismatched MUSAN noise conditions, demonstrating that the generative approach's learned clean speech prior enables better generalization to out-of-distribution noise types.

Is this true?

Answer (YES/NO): NO